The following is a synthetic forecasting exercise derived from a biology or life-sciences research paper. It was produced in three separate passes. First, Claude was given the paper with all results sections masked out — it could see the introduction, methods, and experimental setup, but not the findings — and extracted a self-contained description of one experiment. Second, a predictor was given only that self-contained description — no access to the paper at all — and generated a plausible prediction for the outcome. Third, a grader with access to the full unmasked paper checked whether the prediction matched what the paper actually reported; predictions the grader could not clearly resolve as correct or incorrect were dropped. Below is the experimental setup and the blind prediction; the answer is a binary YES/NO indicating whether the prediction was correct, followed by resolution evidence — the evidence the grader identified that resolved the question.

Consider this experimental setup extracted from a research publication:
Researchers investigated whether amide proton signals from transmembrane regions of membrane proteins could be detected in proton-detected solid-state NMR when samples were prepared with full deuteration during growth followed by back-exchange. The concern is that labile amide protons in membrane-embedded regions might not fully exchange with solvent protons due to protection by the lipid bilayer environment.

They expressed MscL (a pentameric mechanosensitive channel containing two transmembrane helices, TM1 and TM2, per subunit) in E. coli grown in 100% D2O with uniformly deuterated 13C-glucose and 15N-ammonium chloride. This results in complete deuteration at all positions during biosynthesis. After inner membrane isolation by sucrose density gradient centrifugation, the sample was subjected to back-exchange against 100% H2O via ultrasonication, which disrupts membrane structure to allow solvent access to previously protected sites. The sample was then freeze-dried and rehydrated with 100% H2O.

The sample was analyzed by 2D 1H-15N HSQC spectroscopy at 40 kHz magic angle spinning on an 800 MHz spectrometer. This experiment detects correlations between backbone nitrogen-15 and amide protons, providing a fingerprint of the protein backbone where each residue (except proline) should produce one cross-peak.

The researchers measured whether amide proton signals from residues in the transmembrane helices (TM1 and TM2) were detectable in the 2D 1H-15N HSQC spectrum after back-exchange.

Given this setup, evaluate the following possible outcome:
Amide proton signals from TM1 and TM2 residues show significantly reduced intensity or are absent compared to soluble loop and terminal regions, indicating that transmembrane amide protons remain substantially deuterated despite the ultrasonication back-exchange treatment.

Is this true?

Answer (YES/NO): NO